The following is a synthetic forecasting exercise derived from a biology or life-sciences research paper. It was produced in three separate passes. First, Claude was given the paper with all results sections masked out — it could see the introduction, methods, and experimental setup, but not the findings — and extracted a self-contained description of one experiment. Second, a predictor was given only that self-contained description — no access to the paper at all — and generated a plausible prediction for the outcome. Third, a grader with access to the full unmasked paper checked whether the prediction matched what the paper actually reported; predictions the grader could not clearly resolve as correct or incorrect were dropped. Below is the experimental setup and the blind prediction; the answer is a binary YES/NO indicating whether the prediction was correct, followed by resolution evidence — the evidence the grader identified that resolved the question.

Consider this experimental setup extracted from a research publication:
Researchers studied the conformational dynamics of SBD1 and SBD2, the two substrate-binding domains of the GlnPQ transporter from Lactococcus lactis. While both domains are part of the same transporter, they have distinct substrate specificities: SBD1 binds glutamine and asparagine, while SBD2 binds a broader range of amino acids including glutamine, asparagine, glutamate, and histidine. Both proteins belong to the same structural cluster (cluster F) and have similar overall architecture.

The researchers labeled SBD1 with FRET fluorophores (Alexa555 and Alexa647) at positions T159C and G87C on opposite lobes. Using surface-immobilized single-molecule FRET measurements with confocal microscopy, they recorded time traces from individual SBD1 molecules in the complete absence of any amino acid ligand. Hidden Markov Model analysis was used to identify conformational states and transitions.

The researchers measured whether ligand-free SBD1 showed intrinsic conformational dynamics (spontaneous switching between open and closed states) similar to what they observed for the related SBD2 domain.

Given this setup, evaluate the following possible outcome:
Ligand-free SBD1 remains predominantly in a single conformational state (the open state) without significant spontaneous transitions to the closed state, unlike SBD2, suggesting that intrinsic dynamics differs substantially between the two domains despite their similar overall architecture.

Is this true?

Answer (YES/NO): NO